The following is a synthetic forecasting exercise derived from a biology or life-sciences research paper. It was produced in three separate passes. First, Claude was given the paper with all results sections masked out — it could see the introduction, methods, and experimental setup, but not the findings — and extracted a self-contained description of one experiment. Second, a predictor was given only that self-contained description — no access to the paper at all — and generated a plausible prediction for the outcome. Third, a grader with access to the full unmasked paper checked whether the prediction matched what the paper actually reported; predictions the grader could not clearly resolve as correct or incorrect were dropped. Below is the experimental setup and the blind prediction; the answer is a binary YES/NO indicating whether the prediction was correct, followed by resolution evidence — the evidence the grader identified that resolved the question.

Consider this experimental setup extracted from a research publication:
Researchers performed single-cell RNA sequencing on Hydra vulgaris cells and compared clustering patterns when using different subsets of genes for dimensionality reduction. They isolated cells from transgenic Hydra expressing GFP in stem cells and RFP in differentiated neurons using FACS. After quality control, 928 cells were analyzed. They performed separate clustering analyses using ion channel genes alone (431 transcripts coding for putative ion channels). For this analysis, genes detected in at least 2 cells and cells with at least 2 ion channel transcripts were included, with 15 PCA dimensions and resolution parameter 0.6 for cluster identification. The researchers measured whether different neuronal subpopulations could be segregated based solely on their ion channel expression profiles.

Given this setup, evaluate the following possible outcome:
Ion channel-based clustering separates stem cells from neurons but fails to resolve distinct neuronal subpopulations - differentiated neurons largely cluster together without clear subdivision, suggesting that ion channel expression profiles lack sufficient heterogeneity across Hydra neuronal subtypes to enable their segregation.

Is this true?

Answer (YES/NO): NO